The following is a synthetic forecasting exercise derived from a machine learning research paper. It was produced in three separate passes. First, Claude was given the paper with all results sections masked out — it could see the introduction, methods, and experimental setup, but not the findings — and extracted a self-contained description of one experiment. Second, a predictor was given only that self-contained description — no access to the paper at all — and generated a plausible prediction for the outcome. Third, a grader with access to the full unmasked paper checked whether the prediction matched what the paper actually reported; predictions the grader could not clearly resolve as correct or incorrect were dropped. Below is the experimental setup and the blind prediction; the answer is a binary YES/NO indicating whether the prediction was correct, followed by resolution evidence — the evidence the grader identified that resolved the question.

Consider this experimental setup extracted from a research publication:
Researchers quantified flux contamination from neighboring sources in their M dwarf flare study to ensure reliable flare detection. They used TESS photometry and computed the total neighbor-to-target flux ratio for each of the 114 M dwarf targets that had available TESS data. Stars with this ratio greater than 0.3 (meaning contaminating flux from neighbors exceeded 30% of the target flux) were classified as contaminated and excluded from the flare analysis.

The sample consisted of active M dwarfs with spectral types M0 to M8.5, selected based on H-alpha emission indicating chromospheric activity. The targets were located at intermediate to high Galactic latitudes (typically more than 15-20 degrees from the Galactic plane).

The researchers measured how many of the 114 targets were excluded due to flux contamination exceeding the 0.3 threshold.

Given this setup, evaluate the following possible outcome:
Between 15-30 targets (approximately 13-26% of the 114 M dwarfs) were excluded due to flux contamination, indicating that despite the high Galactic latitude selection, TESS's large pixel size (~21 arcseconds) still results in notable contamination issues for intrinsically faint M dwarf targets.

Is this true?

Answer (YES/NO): NO